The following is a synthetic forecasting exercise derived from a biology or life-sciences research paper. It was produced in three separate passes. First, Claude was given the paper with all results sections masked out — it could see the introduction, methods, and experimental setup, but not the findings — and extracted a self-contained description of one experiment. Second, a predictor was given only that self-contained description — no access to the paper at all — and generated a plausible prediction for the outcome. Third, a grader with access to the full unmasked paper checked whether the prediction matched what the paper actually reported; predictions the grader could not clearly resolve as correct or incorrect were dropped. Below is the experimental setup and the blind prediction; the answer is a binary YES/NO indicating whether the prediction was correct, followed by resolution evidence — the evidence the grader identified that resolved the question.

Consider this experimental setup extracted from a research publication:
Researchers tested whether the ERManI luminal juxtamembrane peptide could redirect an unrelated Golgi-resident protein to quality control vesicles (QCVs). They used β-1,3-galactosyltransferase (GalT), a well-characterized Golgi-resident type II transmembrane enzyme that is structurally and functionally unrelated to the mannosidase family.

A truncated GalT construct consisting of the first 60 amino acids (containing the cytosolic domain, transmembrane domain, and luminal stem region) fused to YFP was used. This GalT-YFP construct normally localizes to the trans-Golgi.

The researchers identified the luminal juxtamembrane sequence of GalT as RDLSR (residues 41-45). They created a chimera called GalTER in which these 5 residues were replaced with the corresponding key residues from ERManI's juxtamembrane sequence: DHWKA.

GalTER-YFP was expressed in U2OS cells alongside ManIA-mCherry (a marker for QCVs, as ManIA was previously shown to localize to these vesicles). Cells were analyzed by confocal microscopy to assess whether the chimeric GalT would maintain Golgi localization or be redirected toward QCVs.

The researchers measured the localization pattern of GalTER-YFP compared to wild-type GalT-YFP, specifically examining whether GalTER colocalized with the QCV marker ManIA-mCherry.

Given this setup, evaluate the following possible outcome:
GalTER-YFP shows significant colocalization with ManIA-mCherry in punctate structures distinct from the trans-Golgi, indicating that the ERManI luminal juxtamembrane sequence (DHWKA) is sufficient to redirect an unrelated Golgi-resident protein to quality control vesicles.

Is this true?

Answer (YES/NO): NO